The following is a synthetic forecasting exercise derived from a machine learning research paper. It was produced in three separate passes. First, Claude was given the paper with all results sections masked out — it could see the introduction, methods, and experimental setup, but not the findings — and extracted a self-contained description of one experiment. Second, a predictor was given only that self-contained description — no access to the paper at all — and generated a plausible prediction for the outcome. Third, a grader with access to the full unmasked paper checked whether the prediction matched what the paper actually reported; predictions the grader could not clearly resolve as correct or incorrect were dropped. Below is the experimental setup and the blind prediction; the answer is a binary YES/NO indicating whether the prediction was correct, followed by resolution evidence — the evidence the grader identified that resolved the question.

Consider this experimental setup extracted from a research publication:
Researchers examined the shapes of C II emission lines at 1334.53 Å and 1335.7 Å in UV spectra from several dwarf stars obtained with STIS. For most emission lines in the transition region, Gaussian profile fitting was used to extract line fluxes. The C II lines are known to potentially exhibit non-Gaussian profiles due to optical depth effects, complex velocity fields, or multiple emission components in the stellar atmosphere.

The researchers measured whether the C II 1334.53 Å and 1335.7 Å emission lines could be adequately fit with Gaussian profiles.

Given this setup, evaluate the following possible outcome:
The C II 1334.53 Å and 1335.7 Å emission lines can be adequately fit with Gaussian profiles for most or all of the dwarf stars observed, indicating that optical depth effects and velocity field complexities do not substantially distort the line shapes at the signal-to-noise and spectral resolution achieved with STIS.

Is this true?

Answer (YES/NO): NO